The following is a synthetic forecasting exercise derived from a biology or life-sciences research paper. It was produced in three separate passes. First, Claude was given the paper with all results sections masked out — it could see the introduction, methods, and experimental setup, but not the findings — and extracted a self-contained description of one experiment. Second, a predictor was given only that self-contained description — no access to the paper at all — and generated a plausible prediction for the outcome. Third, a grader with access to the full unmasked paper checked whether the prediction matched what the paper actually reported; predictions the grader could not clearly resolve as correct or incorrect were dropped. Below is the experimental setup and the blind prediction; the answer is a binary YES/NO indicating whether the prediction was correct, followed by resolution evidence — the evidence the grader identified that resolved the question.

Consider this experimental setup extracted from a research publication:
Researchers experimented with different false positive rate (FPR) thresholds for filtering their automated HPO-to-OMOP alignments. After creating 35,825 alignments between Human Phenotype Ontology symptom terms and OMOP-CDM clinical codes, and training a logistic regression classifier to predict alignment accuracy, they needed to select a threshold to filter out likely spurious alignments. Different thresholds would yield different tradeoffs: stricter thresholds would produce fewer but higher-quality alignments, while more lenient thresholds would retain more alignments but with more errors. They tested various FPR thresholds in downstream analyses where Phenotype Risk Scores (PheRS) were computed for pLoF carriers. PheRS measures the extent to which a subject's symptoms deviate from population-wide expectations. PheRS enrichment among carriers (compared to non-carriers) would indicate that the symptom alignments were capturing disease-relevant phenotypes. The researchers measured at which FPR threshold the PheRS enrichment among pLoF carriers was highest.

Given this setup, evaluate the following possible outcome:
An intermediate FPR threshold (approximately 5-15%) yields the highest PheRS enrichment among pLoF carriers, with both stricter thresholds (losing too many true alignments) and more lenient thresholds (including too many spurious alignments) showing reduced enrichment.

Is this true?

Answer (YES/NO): NO